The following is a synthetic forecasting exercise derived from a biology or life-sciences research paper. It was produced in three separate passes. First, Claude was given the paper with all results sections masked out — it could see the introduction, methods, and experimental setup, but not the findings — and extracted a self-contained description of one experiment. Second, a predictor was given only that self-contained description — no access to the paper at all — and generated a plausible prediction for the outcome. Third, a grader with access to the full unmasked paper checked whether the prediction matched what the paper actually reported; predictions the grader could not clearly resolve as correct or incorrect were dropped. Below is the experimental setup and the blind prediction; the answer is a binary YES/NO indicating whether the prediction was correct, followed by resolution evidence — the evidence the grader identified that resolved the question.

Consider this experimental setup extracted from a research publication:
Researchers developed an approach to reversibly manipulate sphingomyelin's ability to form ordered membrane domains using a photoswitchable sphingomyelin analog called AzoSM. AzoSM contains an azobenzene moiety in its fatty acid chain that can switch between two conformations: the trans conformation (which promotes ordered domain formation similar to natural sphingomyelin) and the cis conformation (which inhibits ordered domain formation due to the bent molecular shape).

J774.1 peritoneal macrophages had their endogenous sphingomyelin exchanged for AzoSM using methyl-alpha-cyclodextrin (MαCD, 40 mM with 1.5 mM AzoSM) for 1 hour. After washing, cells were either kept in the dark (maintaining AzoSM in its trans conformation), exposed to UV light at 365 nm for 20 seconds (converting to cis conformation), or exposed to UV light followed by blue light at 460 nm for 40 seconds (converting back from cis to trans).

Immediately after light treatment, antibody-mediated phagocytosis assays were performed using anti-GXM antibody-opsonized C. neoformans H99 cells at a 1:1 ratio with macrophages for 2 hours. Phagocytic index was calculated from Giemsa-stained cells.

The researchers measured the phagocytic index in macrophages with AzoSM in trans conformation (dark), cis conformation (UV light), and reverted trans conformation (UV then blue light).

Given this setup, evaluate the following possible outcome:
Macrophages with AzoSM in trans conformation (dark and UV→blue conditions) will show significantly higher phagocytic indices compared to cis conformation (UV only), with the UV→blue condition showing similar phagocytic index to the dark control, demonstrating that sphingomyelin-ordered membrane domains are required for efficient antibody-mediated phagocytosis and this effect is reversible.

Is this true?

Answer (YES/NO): NO